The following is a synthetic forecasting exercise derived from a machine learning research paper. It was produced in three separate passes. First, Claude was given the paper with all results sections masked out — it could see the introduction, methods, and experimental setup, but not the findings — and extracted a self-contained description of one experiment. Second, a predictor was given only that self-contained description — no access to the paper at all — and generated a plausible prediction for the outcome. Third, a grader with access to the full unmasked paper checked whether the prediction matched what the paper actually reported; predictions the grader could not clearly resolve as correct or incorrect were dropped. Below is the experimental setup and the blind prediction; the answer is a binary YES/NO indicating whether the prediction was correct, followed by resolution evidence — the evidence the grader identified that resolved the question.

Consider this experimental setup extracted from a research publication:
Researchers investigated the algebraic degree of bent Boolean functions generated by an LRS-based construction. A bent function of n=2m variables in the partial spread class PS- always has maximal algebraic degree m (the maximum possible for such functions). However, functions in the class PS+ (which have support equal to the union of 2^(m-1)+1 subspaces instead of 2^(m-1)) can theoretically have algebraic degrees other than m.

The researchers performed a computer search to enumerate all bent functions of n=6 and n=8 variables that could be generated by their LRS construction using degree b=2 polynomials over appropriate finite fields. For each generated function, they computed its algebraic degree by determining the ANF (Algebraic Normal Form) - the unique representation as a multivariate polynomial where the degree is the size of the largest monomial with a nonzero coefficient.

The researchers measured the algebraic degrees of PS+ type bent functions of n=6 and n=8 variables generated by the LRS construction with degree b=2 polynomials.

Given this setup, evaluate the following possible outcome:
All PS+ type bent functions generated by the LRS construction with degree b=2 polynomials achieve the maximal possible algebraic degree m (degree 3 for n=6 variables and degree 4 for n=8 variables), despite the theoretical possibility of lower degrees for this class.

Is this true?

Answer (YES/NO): YES